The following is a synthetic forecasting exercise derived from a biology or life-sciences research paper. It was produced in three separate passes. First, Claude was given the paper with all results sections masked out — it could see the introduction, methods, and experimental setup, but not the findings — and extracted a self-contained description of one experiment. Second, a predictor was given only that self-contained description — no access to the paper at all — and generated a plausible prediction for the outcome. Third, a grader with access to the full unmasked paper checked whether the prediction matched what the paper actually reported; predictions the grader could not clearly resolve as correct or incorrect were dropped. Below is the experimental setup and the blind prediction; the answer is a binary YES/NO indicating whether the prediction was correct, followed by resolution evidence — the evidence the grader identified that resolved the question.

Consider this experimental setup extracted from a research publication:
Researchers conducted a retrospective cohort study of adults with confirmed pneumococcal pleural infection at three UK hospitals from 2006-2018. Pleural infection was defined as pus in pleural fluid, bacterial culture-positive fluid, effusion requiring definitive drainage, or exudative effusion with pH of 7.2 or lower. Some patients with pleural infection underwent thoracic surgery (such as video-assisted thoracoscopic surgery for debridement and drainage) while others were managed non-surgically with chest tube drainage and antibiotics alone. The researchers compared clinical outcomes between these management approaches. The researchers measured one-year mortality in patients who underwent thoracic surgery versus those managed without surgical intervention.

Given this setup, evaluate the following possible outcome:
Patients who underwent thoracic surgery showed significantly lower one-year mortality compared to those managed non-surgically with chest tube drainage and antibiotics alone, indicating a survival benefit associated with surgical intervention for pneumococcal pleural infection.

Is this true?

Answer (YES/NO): YES